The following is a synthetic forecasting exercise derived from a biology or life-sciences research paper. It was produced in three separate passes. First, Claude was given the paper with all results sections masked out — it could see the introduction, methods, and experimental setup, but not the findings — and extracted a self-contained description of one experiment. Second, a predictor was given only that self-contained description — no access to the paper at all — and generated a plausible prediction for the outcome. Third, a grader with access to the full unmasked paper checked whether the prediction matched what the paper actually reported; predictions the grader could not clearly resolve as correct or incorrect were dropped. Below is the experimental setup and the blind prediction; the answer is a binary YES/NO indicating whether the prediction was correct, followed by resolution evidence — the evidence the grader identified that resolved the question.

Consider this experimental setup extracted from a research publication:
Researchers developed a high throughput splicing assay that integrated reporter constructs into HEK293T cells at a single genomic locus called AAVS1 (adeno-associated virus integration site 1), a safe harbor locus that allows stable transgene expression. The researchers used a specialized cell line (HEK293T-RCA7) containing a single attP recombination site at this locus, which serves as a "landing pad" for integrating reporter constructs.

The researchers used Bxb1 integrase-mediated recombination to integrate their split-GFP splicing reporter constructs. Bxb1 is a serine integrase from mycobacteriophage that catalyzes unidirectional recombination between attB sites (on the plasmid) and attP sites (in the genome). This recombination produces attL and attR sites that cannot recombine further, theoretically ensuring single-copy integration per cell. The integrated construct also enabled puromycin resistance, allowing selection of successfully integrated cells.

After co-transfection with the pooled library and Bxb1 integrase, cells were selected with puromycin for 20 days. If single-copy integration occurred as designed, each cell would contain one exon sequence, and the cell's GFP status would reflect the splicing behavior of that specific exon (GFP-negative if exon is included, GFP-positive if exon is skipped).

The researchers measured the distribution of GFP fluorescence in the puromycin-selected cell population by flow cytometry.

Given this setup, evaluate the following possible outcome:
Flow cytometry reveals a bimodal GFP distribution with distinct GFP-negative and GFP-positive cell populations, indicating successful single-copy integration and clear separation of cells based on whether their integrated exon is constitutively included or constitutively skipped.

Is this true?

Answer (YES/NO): YES